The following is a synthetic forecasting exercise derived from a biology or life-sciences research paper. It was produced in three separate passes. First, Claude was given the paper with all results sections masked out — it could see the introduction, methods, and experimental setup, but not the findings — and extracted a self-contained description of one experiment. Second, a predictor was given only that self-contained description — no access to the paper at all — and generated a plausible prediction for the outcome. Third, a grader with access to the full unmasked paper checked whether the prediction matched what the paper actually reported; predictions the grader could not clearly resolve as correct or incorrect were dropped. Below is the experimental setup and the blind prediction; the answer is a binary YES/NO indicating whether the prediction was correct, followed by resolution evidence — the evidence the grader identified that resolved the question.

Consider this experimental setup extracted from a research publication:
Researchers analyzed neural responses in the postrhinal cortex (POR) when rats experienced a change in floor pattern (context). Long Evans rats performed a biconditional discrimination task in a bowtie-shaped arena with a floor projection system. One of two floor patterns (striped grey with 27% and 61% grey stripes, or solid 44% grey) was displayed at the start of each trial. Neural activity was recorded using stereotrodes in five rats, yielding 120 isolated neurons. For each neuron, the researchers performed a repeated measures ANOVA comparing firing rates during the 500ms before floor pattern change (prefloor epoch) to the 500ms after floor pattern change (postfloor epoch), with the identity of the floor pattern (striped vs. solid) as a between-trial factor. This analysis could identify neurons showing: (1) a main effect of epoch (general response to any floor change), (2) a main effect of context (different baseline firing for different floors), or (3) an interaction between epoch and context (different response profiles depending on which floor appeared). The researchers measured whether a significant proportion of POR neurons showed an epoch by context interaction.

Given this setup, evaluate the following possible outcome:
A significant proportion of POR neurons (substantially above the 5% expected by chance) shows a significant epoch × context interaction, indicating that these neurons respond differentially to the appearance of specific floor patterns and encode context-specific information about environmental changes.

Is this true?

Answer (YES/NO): YES